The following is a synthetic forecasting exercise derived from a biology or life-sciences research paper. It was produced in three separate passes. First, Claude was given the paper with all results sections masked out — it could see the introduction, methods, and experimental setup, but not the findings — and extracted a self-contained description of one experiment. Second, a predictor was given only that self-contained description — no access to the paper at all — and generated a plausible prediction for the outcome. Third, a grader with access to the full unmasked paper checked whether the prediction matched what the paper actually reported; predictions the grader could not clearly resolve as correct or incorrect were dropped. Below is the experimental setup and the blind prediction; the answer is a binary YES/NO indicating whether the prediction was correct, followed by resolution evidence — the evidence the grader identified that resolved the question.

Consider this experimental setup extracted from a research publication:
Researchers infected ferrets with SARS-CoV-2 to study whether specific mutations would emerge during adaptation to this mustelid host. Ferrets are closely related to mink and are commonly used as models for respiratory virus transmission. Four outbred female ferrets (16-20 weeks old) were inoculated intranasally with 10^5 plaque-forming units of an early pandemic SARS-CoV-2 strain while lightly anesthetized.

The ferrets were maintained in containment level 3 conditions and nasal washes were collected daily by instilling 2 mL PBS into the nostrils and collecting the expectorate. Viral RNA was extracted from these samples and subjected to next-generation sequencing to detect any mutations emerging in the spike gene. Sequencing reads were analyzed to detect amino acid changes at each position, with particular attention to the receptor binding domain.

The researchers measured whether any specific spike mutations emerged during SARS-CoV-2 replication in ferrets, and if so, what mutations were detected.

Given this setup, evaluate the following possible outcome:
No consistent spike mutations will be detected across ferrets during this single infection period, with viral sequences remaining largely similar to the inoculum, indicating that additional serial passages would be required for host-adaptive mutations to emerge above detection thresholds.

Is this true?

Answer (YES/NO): NO